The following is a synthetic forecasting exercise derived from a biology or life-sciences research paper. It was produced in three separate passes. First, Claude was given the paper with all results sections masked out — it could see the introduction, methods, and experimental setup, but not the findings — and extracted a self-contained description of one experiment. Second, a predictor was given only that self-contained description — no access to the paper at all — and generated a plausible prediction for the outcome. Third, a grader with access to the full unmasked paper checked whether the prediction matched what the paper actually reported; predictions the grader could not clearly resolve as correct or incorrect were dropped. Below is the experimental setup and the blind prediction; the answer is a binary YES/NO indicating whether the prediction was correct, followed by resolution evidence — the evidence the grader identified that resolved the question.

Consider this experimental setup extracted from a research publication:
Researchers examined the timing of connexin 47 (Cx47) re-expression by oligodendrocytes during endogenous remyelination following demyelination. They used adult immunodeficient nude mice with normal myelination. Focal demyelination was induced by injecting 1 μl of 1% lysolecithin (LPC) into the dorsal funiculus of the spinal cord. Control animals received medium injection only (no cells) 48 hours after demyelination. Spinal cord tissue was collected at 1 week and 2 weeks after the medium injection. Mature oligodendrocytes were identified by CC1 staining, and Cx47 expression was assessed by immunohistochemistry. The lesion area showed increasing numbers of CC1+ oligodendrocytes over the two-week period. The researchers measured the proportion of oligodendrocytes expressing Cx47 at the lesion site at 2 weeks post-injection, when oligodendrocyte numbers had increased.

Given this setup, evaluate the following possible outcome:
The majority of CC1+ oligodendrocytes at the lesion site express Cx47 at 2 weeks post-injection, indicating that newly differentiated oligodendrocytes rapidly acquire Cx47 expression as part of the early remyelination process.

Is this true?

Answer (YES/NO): NO